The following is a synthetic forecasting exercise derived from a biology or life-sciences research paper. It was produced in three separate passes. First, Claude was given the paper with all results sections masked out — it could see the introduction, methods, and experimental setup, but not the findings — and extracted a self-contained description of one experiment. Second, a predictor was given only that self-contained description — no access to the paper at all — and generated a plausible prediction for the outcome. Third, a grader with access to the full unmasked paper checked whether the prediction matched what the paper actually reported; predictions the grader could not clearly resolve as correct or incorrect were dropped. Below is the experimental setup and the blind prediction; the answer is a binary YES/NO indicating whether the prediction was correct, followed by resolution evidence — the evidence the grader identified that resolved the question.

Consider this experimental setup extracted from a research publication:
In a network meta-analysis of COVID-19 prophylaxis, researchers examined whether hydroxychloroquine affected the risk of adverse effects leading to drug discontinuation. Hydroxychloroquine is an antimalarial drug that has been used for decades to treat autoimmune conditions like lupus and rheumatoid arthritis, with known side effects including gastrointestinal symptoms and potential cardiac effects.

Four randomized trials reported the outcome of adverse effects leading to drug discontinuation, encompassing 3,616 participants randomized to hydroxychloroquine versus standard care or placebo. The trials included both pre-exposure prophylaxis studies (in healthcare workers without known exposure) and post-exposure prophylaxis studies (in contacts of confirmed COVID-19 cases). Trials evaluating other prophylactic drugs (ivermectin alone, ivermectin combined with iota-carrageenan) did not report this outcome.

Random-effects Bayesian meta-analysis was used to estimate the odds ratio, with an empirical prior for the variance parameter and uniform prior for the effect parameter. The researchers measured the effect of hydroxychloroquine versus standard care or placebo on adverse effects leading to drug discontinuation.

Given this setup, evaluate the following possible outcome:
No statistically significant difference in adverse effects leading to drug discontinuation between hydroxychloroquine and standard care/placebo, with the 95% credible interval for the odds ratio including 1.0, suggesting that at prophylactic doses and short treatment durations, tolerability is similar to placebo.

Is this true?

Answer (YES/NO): NO